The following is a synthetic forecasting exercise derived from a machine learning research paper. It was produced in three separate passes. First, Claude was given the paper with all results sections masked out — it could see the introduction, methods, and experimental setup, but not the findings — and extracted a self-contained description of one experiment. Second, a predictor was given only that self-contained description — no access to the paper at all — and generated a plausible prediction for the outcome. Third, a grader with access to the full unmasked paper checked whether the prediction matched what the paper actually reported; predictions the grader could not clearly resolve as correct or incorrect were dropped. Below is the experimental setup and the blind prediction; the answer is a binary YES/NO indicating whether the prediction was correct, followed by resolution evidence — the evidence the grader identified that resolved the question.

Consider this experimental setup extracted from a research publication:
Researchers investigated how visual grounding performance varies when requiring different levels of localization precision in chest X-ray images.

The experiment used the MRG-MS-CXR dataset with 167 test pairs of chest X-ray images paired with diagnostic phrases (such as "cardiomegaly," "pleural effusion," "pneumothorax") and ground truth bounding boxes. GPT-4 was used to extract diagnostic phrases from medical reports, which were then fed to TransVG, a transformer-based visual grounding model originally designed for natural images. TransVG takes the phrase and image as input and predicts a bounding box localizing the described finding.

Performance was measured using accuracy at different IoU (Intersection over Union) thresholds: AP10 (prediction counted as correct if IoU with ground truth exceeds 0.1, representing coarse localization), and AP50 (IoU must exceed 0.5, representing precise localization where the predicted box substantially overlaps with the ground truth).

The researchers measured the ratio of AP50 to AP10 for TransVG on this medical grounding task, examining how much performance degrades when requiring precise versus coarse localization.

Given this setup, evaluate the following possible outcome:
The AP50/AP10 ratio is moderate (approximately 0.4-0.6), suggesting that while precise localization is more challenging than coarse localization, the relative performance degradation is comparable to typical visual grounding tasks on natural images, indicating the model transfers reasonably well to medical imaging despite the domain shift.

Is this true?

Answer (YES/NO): NO